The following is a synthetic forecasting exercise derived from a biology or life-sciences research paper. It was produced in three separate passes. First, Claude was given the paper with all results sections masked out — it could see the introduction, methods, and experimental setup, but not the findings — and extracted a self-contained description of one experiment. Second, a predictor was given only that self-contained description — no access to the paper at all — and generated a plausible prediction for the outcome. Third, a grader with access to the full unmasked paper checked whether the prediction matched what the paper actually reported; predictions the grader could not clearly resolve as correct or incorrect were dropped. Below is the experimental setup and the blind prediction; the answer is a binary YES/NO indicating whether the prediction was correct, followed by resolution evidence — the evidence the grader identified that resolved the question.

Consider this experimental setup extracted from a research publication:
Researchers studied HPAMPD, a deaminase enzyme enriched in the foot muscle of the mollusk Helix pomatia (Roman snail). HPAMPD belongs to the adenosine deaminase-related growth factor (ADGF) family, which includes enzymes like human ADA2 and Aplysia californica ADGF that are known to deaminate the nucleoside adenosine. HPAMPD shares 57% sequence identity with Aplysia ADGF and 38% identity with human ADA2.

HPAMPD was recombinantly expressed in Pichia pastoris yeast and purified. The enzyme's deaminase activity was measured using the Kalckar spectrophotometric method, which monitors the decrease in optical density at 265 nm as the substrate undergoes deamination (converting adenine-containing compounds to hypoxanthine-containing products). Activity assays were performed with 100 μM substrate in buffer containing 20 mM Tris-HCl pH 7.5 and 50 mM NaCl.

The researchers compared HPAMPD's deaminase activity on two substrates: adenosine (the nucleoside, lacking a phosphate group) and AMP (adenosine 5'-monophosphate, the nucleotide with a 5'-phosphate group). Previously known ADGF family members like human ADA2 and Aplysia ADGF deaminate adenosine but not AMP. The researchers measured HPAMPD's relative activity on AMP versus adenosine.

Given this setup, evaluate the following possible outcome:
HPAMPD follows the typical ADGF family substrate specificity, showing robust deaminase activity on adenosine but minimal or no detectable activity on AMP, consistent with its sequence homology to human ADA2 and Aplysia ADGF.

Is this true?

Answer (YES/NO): NO